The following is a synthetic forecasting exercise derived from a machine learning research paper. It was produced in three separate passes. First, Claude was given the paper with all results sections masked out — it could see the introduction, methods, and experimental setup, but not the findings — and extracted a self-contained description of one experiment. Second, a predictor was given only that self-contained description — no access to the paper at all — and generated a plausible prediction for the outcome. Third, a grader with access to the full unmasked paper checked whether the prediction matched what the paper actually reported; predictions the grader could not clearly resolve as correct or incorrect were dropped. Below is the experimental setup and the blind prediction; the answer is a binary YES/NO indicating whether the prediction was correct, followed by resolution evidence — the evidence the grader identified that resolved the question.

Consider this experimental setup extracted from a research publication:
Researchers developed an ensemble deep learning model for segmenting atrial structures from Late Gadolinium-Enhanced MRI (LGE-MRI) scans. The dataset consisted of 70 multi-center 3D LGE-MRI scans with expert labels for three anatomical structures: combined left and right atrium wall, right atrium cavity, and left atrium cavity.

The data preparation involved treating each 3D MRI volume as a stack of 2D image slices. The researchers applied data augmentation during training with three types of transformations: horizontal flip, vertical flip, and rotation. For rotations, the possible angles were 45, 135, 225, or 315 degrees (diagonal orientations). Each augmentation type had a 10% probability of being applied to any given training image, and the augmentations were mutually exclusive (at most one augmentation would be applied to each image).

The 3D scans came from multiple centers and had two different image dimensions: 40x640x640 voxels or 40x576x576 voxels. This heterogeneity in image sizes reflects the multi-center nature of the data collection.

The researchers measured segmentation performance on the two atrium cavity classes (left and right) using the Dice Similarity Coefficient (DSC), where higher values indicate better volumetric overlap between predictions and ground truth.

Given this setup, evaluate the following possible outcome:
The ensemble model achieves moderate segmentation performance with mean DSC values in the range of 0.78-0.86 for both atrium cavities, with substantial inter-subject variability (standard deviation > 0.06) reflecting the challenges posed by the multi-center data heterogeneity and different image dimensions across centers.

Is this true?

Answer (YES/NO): NO